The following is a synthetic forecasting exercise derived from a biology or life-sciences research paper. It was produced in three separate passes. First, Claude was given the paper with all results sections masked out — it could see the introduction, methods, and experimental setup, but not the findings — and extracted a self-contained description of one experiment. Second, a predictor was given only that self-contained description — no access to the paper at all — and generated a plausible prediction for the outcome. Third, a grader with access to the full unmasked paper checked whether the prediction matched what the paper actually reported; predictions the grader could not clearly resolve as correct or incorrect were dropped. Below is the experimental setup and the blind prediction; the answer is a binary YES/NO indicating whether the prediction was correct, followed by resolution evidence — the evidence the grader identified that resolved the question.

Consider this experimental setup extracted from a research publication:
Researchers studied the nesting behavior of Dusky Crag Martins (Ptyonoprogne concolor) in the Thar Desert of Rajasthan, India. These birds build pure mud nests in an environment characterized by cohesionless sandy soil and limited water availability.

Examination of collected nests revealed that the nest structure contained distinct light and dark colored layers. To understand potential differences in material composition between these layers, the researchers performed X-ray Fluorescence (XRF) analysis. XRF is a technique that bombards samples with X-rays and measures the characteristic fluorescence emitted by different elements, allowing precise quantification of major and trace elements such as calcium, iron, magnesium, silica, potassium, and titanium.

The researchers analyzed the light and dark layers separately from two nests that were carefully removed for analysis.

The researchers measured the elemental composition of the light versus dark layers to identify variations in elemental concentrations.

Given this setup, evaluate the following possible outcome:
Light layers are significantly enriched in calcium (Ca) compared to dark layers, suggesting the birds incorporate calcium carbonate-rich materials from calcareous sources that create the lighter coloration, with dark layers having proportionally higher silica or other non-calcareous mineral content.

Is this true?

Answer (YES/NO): YES